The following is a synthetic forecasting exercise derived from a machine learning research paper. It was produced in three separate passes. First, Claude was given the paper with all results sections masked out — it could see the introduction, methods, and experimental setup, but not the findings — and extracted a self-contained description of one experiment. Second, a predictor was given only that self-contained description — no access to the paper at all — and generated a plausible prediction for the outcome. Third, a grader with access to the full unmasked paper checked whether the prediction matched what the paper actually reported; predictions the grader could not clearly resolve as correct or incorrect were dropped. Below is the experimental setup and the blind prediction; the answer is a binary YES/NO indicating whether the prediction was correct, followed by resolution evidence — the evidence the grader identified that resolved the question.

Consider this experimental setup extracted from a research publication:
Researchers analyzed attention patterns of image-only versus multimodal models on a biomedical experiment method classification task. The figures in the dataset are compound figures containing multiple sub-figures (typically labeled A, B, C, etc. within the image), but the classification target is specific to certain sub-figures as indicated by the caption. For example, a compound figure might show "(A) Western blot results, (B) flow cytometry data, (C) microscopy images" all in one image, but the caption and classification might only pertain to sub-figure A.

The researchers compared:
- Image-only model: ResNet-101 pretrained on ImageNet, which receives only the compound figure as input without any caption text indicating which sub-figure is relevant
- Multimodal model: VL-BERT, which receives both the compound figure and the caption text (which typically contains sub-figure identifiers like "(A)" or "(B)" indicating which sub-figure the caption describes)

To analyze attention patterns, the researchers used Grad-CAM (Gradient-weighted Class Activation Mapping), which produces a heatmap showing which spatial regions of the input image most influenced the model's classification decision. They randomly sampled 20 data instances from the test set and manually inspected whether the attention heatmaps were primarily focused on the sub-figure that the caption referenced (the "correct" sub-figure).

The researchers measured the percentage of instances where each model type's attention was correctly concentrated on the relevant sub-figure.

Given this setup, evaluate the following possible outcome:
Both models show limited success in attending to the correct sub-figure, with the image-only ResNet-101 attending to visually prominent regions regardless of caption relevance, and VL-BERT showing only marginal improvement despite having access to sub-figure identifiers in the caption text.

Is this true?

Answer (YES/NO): NO